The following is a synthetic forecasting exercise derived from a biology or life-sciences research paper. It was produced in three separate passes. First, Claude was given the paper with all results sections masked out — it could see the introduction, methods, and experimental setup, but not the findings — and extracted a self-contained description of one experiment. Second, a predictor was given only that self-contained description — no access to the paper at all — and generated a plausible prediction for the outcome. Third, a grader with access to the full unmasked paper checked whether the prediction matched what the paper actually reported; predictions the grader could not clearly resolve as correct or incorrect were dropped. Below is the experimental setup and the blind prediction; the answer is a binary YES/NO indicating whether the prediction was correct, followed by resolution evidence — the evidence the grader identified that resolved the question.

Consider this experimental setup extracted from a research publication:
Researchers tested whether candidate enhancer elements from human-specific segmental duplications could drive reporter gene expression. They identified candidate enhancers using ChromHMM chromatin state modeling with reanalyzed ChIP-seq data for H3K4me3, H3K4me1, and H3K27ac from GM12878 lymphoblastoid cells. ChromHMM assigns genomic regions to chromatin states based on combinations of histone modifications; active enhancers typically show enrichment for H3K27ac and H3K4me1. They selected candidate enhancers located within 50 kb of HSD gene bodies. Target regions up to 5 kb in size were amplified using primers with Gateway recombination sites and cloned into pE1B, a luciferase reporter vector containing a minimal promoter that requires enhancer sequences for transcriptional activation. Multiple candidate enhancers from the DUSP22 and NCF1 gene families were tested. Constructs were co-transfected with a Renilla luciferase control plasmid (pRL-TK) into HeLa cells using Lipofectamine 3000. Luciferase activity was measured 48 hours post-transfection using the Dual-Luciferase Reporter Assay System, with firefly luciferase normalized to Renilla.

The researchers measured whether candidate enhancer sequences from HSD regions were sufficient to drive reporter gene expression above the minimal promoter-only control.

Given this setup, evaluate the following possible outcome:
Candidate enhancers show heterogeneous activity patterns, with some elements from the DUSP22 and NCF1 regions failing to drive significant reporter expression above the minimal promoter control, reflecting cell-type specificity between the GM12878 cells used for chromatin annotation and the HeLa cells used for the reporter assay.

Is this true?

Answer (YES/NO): NO